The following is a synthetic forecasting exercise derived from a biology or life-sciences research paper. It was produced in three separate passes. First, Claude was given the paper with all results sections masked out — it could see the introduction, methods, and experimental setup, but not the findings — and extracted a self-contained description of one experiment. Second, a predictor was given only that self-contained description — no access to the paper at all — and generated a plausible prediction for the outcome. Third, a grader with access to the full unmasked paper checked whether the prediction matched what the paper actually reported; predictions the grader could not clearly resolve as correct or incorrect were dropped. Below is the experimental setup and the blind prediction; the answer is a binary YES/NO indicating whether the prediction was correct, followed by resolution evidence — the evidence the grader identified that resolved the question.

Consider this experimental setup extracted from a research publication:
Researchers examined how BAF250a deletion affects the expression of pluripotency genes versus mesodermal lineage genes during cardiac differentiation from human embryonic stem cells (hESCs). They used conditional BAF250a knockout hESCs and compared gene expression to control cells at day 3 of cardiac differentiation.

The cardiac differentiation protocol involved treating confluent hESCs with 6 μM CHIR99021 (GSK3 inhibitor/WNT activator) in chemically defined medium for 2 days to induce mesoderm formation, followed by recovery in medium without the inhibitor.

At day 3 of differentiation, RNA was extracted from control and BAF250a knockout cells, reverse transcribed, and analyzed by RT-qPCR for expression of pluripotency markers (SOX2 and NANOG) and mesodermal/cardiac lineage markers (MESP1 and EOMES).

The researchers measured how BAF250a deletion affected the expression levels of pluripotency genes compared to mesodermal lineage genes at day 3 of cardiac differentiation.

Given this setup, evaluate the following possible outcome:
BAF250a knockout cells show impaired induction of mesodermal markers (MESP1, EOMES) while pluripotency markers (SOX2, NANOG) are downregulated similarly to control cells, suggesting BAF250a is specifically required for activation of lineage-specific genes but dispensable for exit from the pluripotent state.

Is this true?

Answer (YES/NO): NO